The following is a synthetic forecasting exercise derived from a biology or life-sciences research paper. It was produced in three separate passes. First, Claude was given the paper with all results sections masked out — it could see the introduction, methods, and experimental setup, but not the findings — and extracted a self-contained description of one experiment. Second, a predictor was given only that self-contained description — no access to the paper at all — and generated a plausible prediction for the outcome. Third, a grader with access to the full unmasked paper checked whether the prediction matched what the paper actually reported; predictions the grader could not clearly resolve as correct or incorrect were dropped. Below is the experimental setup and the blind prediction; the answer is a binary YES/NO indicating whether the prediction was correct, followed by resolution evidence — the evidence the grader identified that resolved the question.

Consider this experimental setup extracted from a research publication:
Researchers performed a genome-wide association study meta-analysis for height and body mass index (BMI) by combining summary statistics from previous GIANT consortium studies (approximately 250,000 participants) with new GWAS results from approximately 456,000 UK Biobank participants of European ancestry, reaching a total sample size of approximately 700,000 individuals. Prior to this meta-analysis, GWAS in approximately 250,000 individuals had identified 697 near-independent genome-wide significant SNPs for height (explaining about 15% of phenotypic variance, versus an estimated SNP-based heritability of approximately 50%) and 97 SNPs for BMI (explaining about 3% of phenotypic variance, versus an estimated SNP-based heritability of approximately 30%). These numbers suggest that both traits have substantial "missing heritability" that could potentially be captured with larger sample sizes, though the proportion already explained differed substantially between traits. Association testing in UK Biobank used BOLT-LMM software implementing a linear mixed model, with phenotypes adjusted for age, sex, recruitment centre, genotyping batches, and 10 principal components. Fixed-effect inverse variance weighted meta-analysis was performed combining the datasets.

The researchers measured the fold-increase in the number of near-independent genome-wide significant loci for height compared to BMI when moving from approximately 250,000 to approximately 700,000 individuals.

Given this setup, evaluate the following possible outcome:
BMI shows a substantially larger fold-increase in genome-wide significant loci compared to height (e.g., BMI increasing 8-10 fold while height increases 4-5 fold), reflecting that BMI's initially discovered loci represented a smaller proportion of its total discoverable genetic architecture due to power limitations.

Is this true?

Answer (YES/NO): NO